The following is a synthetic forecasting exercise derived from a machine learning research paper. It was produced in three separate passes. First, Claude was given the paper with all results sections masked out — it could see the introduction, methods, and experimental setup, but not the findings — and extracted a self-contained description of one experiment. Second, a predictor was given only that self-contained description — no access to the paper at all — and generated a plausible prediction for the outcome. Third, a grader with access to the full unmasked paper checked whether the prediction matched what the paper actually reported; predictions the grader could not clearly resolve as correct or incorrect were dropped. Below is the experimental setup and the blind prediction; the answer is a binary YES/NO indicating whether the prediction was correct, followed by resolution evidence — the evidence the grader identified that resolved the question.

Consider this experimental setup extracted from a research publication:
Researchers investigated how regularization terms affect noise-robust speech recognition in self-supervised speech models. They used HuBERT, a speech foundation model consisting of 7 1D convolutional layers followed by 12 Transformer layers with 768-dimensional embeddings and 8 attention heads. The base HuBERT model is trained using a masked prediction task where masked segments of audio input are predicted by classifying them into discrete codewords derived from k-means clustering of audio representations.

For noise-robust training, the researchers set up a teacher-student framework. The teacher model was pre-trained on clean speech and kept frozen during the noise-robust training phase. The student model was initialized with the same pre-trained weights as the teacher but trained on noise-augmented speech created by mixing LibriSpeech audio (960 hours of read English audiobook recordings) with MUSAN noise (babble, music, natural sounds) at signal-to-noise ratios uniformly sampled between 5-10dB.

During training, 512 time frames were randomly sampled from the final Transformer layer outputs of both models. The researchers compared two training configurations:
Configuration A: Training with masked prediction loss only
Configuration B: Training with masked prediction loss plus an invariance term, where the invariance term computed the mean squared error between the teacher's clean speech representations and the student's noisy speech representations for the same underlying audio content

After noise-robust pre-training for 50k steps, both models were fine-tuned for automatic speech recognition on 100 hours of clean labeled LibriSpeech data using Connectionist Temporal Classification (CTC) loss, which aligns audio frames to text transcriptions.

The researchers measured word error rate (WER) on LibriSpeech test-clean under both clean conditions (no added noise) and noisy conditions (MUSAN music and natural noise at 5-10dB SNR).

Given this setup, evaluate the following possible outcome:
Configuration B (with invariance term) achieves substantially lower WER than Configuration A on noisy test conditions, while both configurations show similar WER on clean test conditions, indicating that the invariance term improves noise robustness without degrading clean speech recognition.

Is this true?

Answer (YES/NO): NO